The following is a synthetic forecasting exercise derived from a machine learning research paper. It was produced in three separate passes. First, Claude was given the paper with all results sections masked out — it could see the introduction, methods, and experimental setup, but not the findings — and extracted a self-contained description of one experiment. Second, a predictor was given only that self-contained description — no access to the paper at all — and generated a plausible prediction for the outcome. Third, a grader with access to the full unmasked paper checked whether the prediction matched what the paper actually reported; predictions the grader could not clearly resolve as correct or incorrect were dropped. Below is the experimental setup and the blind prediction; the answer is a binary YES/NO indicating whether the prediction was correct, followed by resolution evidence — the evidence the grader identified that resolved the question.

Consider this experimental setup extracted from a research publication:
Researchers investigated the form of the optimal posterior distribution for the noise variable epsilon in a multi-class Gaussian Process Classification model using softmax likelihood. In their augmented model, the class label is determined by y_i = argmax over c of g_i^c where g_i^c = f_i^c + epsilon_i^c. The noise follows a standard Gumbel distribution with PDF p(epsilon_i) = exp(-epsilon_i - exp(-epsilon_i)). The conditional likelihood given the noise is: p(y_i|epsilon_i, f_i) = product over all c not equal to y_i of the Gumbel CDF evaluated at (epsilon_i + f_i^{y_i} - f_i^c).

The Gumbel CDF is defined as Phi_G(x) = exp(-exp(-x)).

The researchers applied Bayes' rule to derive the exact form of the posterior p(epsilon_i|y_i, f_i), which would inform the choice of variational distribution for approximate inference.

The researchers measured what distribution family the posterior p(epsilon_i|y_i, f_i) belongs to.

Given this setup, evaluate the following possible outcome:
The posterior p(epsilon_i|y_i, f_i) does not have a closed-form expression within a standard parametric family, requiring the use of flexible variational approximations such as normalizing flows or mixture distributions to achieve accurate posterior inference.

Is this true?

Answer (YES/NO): NO